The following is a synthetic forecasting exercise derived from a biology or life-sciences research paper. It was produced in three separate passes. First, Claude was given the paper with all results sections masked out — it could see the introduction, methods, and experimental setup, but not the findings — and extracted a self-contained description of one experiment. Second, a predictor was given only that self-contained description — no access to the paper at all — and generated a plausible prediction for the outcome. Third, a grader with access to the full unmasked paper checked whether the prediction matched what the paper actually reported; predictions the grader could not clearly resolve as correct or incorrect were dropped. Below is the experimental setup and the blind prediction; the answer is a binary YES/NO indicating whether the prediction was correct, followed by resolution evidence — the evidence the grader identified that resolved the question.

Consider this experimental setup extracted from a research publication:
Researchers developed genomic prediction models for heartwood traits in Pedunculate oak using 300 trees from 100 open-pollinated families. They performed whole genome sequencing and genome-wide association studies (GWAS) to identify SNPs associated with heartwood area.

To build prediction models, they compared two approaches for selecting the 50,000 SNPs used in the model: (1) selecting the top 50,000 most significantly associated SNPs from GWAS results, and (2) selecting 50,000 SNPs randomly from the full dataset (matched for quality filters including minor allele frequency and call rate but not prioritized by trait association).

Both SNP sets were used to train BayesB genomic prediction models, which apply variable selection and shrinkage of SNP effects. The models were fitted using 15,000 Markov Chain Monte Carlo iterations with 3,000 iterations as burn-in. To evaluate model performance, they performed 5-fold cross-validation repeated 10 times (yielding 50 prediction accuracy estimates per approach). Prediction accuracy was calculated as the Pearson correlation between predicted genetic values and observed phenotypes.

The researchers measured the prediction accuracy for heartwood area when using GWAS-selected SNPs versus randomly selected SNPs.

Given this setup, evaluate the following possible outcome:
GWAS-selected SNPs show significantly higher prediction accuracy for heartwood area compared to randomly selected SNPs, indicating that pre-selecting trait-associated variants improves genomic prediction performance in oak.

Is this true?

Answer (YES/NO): YES